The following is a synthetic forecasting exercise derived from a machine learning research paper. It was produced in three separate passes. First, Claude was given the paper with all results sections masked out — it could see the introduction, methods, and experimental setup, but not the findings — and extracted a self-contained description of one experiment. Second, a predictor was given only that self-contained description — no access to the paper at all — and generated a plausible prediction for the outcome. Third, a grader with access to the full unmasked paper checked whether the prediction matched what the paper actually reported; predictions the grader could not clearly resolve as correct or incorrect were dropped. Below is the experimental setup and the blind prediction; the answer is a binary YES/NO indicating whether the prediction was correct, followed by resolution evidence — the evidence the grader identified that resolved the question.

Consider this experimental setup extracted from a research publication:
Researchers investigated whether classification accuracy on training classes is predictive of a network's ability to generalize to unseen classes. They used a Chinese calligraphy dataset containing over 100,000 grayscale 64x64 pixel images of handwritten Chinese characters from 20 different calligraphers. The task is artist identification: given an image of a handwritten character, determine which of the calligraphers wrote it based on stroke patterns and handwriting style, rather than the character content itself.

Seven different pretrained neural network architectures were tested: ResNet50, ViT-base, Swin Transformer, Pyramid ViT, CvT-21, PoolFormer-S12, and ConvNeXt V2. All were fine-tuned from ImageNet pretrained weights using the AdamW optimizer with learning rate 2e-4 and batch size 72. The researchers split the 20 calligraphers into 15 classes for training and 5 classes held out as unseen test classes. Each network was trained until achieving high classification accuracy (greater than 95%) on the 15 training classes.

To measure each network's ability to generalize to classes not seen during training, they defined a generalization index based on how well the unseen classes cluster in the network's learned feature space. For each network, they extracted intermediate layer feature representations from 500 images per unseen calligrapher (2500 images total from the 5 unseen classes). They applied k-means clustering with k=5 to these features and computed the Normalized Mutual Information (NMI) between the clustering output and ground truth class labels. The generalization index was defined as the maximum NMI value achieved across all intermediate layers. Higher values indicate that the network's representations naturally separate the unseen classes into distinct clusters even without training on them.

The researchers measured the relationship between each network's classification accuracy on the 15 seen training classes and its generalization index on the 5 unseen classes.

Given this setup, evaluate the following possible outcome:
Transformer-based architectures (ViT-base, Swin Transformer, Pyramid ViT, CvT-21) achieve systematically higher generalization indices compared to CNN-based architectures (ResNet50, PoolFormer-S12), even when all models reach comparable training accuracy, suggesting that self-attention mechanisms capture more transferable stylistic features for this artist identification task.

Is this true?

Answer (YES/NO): NO